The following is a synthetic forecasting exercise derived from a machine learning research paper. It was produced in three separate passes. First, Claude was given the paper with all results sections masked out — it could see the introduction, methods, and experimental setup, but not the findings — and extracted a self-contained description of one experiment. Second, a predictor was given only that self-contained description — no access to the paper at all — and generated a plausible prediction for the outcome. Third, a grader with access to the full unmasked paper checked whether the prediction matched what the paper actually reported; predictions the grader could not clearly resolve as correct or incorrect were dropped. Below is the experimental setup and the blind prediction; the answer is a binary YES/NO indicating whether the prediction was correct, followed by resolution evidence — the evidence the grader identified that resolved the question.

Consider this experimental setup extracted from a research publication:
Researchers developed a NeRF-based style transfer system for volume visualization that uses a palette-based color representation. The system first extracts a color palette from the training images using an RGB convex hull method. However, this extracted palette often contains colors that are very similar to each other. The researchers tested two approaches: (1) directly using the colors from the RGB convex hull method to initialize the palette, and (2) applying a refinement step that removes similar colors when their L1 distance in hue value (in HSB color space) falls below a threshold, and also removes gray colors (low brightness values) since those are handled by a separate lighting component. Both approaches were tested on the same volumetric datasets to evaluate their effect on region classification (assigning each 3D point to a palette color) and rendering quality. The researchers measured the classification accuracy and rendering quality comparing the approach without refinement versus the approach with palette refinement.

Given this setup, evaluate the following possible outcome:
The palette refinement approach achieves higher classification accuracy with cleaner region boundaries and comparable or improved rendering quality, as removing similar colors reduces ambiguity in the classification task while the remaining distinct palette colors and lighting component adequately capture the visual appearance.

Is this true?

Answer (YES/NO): YES